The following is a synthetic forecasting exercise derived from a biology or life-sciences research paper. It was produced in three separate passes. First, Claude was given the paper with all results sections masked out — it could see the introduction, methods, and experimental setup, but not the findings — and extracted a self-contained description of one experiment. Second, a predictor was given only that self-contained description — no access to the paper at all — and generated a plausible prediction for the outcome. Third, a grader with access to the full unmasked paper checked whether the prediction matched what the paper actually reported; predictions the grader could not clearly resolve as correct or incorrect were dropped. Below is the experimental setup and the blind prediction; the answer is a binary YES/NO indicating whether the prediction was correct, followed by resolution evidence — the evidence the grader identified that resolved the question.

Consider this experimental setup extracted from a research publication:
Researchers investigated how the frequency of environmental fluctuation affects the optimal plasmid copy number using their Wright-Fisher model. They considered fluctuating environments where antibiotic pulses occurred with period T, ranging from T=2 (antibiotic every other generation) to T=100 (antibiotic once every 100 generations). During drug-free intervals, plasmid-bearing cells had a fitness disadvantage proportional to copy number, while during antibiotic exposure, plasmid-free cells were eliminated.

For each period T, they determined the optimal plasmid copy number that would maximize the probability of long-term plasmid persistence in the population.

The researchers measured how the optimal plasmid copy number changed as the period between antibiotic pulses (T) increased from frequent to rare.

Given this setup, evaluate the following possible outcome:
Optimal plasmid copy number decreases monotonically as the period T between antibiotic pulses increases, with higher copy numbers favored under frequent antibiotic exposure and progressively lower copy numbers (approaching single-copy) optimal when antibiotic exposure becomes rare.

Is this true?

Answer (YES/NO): NO